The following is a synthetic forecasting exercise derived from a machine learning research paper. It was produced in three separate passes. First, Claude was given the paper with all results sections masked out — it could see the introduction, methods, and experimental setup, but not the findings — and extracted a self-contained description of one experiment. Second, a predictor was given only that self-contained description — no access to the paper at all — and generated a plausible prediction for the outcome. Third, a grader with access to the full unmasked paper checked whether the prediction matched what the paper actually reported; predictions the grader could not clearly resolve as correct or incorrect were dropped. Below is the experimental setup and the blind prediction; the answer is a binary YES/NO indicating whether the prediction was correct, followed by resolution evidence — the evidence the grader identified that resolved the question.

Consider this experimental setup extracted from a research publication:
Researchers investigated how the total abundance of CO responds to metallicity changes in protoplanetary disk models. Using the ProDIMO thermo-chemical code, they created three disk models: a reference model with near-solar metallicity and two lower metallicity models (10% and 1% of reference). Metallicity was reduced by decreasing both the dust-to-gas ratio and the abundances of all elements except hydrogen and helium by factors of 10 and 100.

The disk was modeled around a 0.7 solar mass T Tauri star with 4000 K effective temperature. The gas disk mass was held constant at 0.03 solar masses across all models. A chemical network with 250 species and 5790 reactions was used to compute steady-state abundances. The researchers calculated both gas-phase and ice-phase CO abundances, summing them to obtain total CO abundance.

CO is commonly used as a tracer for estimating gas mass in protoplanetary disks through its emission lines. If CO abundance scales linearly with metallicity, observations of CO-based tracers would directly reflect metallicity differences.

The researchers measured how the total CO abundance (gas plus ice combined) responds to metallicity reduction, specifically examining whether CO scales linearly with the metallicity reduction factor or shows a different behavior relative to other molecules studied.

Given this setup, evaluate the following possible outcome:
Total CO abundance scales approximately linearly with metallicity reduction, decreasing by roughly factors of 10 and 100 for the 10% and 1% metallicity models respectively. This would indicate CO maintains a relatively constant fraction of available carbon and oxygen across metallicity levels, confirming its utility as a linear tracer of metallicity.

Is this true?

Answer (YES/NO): NO